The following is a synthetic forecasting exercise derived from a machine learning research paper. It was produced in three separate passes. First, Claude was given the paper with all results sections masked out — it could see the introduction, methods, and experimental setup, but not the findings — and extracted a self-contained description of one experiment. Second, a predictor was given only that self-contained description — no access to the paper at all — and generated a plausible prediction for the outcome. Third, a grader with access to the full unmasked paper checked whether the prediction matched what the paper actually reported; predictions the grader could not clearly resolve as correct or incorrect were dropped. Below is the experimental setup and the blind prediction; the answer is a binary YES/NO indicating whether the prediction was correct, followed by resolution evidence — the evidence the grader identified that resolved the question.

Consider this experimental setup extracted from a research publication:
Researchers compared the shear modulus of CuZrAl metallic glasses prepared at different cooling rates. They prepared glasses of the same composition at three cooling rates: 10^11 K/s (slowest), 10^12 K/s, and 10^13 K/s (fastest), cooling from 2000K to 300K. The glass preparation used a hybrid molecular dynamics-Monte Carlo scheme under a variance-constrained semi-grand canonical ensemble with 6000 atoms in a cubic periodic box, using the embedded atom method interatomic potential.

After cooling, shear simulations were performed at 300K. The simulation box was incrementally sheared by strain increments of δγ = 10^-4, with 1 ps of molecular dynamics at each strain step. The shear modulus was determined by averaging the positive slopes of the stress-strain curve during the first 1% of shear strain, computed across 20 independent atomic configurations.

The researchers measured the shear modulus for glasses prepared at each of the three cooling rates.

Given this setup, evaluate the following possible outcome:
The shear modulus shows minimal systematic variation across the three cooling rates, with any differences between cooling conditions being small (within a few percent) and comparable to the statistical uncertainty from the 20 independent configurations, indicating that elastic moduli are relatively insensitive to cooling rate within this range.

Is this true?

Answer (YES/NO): NO